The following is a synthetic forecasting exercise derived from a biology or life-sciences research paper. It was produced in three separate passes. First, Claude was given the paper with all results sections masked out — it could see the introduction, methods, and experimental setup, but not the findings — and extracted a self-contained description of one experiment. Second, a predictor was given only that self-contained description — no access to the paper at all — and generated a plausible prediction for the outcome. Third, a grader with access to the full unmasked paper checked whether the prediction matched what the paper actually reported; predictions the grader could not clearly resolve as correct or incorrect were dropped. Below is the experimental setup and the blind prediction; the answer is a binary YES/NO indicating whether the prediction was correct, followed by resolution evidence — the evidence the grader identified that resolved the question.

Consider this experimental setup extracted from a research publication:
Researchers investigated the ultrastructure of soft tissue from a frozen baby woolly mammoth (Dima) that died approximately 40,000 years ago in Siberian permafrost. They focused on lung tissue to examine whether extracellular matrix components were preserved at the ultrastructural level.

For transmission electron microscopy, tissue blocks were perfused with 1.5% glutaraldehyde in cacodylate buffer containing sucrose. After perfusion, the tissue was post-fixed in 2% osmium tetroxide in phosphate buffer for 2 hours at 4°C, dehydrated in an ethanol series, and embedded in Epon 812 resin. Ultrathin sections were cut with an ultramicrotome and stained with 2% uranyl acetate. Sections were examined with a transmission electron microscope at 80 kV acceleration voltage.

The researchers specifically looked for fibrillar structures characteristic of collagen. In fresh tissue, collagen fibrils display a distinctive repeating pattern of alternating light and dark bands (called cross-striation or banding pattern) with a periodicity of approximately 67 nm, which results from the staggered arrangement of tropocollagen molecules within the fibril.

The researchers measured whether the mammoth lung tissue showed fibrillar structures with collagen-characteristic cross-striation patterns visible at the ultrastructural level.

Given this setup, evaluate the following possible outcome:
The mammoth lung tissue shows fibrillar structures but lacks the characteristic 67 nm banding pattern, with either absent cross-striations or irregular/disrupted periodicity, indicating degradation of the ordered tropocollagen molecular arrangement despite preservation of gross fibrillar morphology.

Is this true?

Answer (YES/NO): NO